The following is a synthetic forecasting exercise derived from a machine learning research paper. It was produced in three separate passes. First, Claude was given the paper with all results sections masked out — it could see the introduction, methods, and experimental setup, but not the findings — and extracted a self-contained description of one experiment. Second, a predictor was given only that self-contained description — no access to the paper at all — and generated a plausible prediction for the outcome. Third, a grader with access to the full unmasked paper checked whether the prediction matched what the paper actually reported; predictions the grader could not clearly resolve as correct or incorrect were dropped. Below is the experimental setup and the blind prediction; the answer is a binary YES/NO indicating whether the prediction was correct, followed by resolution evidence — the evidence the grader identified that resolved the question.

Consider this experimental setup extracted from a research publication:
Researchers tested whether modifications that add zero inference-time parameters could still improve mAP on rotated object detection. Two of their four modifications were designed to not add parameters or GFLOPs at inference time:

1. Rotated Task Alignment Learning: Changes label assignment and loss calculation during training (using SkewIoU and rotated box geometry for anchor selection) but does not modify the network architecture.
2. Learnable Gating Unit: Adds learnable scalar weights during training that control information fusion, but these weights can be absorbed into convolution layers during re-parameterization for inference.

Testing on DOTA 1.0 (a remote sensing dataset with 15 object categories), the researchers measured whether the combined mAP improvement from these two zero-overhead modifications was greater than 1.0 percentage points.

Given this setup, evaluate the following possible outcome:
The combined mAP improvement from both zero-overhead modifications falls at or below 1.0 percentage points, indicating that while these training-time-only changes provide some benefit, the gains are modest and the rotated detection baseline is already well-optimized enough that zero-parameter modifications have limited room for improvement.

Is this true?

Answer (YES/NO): NO